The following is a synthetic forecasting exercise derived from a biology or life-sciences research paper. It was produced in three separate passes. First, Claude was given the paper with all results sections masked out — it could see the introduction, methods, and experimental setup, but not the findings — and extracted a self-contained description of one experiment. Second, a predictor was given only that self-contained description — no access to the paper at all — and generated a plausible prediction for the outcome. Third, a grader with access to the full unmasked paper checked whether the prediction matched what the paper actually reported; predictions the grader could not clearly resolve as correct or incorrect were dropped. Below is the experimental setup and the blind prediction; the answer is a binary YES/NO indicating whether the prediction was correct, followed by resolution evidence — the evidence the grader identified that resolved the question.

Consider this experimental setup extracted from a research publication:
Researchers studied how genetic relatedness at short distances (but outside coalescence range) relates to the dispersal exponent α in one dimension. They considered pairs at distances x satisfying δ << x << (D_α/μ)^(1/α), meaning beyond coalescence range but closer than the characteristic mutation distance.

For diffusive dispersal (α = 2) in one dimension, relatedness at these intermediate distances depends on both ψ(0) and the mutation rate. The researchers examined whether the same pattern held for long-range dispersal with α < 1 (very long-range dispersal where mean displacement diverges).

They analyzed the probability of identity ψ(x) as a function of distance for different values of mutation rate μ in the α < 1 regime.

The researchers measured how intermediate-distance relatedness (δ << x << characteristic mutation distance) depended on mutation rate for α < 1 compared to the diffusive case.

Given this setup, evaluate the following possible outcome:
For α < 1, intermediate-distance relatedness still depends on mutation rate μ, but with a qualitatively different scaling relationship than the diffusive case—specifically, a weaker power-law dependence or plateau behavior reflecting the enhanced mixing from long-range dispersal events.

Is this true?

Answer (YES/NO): NO